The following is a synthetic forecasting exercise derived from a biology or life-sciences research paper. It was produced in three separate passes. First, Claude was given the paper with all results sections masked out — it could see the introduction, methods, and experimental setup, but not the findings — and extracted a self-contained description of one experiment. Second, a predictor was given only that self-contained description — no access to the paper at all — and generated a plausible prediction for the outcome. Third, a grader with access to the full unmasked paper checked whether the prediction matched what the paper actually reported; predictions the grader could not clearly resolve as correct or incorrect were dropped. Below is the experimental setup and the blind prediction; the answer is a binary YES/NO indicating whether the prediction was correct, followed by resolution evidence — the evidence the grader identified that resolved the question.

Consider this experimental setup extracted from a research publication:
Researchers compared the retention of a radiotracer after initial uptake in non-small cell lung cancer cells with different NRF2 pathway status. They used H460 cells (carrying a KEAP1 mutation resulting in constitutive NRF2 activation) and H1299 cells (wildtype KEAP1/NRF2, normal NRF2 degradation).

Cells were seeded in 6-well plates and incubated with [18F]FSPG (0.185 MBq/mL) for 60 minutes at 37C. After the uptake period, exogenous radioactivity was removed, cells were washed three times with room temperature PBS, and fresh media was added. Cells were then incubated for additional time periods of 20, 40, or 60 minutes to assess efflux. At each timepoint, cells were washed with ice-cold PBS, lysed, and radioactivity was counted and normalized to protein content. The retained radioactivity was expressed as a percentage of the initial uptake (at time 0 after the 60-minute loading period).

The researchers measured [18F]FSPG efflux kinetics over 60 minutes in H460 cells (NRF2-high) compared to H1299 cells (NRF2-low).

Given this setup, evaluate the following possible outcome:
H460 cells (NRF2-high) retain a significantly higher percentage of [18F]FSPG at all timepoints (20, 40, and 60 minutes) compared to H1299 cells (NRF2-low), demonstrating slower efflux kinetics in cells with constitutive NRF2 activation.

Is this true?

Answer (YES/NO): NO